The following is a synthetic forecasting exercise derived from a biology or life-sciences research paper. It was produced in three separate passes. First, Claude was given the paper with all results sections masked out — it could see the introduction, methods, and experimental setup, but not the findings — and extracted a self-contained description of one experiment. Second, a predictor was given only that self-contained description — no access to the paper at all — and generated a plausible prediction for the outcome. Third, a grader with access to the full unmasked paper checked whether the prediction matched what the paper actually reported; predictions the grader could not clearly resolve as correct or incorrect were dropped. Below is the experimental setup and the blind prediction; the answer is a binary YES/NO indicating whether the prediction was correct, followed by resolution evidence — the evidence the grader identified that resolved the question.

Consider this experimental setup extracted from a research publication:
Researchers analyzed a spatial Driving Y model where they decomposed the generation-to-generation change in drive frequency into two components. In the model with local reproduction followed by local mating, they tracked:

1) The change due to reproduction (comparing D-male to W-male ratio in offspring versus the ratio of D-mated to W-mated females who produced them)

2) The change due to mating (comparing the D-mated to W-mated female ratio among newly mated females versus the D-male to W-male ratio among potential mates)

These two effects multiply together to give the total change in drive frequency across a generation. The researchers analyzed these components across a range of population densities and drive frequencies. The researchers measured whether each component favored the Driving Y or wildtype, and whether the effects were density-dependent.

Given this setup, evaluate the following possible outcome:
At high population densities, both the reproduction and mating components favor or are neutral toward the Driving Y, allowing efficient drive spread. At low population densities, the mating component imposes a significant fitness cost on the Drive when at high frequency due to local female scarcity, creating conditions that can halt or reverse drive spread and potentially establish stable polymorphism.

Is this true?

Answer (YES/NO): NO